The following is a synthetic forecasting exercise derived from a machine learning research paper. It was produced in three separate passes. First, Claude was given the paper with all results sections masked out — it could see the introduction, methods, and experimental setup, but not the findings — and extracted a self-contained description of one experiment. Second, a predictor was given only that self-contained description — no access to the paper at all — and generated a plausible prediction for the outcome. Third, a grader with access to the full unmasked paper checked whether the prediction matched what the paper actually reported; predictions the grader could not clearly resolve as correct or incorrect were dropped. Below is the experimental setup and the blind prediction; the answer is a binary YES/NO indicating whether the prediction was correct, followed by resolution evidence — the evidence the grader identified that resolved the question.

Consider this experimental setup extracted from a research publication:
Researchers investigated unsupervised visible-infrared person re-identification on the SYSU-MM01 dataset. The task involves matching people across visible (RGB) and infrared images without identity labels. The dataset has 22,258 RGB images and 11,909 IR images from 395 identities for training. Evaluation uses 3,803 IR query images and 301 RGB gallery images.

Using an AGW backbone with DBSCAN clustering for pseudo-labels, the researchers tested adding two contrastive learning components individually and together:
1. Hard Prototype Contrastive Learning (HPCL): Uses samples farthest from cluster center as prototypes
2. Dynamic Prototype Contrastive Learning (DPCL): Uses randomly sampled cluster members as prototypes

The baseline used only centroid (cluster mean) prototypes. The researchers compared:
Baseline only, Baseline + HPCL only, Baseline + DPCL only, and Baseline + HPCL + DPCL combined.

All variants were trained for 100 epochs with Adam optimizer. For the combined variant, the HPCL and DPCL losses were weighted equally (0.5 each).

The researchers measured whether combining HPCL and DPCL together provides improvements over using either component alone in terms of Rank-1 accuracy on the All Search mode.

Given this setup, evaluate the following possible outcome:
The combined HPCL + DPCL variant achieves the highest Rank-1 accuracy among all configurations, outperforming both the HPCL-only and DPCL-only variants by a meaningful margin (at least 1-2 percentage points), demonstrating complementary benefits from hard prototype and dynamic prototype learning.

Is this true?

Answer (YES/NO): YES